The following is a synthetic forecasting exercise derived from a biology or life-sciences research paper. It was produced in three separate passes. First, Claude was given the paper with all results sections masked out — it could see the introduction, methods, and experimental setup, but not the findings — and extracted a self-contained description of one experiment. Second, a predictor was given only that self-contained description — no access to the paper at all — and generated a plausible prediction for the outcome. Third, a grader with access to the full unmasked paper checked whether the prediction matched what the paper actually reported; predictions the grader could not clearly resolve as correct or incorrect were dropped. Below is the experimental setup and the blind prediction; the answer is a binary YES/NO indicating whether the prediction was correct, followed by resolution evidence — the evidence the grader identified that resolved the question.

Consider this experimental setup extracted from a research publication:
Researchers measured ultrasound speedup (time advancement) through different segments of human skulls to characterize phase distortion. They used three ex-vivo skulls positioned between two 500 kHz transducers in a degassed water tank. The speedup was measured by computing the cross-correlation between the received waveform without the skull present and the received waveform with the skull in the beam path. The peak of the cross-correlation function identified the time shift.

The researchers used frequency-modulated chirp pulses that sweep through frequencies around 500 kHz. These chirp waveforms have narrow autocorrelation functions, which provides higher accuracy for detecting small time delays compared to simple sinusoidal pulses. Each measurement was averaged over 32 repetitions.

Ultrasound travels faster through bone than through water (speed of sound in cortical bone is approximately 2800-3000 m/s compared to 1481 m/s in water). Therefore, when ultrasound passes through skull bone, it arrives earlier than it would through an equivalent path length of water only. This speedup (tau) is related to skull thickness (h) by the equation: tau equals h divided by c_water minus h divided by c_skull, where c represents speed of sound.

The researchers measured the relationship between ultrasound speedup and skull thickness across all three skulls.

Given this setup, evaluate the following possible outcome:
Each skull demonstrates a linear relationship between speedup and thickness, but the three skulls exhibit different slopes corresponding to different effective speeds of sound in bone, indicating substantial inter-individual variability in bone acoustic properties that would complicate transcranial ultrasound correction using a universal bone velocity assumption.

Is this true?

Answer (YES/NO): YES